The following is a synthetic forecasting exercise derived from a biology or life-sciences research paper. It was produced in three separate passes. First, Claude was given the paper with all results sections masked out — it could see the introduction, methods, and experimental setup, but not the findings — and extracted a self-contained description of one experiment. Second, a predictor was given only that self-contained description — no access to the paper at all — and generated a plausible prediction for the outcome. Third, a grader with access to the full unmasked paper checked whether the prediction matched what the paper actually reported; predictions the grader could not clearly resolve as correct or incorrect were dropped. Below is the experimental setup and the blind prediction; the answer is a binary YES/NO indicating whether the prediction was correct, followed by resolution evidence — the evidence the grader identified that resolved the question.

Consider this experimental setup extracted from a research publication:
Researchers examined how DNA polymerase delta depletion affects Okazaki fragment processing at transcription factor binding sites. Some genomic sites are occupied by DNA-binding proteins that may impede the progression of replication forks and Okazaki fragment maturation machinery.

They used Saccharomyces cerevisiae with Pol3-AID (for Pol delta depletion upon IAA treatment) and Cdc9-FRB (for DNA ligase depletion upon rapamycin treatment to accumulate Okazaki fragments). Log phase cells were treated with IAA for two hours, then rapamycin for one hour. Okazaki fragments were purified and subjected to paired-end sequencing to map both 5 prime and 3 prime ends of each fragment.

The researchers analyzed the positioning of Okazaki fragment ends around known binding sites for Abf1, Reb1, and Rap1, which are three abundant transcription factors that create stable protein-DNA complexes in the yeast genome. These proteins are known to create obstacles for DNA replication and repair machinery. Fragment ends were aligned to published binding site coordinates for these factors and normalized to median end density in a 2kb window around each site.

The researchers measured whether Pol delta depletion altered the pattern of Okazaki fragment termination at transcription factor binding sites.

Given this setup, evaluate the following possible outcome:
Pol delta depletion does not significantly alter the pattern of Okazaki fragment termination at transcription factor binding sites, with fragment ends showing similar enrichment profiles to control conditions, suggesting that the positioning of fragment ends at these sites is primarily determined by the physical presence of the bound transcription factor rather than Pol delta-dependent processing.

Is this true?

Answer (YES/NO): NO